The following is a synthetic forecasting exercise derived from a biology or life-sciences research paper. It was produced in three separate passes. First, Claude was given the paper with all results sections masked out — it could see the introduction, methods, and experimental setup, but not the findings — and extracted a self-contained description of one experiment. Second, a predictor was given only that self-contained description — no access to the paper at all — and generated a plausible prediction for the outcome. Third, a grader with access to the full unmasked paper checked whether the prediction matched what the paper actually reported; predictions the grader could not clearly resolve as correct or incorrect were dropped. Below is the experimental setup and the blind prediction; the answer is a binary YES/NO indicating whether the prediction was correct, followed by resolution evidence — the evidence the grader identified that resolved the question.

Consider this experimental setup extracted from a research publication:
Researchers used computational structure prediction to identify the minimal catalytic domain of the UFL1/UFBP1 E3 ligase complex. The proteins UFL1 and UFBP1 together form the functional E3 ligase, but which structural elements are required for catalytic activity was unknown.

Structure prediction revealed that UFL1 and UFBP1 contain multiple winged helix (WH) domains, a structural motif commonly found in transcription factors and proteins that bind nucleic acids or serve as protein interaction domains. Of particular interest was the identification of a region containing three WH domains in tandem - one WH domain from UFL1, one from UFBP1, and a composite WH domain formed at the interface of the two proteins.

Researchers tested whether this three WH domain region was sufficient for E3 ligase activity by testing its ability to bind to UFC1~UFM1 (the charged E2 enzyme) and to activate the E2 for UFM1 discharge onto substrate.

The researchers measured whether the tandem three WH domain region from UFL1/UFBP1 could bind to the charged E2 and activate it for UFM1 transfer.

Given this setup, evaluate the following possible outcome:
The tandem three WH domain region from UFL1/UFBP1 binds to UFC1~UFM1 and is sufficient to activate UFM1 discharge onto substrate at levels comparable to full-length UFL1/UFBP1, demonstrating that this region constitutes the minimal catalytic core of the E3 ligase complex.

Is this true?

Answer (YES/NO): YES